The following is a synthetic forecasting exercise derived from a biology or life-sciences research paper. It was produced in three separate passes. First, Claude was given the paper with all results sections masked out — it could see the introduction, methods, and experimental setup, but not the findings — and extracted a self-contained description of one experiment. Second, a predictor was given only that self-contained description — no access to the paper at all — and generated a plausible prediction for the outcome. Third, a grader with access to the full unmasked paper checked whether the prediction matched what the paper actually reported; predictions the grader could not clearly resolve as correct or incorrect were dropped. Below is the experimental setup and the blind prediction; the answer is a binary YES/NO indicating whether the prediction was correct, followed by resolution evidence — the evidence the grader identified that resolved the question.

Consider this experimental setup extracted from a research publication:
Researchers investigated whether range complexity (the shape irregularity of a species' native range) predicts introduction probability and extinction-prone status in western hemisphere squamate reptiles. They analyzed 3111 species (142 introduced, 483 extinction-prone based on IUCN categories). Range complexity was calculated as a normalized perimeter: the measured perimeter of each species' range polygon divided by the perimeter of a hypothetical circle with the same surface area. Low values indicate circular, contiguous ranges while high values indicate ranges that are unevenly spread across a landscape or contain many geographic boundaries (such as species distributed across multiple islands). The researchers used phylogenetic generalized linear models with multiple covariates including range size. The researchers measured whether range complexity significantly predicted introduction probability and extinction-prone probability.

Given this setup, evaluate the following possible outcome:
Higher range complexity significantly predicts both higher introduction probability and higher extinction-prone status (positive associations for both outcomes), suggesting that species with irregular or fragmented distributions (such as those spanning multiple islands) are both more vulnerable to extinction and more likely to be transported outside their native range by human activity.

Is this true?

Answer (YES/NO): NO